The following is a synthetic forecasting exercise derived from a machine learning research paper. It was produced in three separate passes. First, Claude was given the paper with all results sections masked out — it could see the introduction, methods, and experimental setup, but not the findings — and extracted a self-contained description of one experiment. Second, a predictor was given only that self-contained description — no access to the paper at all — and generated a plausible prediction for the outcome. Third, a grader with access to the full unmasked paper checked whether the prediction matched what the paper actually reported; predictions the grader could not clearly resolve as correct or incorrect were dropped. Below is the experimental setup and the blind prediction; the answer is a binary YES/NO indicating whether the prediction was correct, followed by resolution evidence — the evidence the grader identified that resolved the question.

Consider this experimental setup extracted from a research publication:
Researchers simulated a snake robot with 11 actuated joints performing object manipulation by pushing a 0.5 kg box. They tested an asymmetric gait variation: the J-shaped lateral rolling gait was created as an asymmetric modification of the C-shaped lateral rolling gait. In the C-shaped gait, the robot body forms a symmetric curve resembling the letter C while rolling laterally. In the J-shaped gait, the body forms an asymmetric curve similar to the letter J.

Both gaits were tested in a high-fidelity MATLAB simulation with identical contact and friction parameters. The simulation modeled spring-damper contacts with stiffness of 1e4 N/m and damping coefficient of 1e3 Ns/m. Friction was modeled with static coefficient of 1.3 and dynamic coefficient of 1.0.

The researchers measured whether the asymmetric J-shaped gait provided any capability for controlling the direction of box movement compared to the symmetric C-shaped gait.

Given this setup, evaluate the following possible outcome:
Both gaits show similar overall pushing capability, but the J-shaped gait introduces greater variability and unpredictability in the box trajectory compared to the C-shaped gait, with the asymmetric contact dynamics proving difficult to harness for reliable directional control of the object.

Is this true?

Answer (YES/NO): NO